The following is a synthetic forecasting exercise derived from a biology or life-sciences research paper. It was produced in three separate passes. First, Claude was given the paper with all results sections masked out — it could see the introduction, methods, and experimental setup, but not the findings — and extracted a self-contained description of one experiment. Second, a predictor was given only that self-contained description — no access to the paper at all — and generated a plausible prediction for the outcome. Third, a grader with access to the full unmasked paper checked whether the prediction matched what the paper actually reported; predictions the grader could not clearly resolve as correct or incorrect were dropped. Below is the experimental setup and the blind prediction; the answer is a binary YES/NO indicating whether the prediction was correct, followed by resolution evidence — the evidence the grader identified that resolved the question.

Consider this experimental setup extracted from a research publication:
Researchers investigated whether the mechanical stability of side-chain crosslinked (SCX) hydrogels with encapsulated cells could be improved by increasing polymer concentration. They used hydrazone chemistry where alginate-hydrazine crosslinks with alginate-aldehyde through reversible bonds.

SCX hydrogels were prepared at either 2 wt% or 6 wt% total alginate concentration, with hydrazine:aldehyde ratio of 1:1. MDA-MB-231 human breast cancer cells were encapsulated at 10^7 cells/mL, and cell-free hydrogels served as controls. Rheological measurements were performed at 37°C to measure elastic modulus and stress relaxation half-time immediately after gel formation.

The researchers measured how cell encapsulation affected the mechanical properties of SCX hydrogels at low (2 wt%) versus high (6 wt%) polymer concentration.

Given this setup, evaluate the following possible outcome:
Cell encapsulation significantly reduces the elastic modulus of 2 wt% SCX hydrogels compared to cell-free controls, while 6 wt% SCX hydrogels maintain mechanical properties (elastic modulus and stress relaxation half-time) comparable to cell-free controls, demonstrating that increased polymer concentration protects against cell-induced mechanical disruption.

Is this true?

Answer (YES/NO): NO